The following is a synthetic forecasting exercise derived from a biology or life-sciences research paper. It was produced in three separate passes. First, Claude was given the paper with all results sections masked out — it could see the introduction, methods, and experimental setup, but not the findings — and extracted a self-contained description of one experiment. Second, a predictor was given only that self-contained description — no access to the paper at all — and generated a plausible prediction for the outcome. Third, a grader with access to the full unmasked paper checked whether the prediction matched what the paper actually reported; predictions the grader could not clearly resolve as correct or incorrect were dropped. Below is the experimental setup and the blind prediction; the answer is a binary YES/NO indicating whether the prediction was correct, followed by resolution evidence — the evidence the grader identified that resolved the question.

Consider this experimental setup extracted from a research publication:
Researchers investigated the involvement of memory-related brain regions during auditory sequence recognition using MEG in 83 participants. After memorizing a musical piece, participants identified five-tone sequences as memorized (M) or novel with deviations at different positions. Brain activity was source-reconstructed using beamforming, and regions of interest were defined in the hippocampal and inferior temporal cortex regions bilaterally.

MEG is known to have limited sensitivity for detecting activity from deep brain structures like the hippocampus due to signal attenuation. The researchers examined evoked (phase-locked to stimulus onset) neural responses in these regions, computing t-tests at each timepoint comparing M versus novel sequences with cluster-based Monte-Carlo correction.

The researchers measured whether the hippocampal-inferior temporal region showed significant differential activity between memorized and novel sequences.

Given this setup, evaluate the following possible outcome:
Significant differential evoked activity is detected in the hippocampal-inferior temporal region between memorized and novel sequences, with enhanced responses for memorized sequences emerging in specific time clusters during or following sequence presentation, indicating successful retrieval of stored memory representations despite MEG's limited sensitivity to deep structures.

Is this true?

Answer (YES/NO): NO